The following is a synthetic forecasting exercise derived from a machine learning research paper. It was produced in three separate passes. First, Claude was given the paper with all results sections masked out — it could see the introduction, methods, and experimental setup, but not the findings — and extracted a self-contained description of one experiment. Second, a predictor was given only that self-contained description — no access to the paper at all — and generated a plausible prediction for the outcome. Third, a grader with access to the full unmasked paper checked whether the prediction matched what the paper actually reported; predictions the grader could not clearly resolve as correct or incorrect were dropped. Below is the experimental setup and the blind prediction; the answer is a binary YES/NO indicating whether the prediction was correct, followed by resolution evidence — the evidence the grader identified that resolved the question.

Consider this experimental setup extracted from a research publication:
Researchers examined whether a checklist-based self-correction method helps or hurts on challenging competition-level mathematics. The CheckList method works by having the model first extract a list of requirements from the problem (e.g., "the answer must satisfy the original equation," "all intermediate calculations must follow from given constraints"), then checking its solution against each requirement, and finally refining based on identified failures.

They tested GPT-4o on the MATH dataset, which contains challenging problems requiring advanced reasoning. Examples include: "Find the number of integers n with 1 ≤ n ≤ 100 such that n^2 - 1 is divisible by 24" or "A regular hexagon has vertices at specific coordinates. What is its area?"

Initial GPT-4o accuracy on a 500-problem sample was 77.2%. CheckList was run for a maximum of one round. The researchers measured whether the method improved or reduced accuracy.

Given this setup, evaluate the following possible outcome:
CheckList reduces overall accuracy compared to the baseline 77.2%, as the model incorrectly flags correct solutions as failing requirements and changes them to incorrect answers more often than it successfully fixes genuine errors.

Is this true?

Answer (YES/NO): NO